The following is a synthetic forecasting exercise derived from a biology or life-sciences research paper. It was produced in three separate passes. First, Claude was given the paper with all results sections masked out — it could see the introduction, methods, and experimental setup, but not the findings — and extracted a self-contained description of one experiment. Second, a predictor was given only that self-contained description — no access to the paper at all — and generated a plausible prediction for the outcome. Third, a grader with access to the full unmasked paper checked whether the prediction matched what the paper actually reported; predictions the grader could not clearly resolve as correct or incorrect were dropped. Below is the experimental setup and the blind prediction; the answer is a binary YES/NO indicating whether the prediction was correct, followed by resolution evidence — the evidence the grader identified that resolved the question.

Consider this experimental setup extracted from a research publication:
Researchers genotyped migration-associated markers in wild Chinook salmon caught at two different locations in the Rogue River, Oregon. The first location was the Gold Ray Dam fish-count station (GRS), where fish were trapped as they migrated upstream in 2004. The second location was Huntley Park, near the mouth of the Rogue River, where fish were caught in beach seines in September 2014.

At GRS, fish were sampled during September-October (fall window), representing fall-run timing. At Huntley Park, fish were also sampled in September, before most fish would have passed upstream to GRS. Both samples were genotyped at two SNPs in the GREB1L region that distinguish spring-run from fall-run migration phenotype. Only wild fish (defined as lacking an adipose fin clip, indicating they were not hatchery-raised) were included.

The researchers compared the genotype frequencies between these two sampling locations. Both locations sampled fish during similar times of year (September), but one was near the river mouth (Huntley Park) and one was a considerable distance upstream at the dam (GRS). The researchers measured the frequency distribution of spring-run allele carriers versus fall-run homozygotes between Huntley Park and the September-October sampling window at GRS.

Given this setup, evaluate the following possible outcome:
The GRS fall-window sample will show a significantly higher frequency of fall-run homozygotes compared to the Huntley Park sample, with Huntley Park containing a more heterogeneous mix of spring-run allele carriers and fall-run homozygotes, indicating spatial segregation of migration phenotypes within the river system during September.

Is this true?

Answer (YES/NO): NO